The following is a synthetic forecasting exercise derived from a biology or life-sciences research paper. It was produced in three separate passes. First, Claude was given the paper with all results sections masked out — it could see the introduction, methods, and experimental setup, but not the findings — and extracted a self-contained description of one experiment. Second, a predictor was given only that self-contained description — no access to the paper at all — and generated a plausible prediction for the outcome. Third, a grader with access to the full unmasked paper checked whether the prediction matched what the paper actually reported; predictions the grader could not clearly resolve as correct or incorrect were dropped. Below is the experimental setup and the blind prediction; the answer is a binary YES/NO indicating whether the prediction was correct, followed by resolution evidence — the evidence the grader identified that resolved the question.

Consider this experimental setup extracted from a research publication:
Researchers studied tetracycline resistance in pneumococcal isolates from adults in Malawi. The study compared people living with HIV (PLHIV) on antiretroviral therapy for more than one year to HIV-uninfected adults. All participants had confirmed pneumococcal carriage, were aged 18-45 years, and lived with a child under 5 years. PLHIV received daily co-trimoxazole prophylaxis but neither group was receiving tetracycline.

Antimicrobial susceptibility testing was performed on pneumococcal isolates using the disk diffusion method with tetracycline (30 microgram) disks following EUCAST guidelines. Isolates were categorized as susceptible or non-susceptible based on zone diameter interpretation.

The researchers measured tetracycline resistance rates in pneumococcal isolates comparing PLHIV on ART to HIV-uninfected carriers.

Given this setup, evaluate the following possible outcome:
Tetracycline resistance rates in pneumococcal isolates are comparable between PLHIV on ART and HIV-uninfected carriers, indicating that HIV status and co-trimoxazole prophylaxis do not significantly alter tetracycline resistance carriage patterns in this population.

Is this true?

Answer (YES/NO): YES